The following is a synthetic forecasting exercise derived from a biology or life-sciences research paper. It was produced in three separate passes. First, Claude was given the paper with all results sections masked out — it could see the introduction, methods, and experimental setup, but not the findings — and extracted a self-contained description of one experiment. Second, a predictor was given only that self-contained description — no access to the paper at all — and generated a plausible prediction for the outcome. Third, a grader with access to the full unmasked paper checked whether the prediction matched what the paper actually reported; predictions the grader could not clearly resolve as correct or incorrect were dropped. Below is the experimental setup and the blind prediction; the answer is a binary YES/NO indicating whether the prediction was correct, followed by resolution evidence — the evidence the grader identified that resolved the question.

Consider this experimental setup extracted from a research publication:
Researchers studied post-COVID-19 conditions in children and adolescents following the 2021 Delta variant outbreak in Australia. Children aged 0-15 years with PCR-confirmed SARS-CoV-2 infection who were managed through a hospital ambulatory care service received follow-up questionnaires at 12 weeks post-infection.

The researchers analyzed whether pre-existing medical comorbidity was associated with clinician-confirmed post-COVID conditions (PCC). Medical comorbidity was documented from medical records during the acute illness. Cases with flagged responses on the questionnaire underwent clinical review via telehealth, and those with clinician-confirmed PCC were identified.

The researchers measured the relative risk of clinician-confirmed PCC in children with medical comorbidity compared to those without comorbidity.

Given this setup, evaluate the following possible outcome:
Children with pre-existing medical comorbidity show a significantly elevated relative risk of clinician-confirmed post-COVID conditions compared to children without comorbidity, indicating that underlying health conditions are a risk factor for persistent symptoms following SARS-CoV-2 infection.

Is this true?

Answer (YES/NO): YES